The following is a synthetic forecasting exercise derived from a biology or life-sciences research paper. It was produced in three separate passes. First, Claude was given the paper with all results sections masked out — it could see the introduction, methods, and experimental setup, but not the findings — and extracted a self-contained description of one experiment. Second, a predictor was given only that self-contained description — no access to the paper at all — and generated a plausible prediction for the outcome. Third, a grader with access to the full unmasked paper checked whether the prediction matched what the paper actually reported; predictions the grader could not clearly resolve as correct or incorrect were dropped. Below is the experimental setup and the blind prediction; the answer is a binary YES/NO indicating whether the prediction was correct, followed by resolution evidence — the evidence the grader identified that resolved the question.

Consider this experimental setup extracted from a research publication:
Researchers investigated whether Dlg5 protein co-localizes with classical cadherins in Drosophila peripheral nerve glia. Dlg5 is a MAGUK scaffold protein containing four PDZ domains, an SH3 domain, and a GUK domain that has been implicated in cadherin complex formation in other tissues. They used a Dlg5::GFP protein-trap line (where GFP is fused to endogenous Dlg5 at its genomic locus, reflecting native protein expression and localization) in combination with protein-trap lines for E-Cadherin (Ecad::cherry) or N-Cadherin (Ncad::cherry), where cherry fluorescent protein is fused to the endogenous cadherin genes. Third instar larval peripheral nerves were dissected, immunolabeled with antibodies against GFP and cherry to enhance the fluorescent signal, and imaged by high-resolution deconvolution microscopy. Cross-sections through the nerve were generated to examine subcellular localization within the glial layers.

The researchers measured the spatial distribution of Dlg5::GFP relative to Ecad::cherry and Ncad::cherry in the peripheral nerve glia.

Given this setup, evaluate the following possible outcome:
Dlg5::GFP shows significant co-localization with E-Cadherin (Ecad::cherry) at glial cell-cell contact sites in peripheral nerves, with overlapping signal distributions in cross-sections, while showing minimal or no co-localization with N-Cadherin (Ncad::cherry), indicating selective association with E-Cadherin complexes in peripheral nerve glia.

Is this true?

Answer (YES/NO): NO